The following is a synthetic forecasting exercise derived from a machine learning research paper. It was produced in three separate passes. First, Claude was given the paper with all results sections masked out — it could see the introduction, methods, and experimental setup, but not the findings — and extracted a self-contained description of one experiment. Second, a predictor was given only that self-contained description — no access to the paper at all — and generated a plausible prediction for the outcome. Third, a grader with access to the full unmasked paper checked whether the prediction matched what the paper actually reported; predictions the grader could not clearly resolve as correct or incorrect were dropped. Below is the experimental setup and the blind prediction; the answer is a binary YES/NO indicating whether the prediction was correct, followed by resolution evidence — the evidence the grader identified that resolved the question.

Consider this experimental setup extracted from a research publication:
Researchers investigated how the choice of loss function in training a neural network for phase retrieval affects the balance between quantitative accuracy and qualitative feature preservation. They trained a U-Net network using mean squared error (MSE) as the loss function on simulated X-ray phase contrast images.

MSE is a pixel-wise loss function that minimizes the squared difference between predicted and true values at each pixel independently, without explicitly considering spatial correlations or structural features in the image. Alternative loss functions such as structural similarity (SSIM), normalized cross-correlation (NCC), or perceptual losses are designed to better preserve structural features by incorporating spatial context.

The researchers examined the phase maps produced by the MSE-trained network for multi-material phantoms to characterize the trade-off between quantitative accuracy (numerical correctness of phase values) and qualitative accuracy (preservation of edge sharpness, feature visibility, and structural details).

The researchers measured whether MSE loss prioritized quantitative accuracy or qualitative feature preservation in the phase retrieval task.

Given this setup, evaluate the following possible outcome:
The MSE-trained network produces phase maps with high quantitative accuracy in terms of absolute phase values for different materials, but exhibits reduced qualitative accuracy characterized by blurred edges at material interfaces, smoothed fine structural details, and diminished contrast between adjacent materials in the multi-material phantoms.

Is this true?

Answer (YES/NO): NO